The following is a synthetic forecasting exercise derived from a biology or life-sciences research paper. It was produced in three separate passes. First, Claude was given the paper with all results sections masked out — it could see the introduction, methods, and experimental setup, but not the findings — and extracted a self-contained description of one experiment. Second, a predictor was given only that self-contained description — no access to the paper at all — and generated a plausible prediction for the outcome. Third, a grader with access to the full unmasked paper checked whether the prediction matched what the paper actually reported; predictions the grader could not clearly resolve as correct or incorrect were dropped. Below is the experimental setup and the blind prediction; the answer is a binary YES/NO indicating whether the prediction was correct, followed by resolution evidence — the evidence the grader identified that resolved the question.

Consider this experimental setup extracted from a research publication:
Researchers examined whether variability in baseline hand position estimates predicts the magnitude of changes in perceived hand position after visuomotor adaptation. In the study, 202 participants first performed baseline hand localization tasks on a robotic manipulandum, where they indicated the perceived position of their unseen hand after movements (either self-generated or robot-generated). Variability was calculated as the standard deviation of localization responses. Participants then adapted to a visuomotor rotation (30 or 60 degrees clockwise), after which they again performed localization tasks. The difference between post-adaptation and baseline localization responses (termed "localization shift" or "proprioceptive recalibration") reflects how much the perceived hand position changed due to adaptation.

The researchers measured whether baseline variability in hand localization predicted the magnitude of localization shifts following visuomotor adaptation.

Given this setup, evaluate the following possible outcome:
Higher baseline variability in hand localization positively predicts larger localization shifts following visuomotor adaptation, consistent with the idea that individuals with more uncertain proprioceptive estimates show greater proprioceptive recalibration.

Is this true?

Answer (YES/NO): NO